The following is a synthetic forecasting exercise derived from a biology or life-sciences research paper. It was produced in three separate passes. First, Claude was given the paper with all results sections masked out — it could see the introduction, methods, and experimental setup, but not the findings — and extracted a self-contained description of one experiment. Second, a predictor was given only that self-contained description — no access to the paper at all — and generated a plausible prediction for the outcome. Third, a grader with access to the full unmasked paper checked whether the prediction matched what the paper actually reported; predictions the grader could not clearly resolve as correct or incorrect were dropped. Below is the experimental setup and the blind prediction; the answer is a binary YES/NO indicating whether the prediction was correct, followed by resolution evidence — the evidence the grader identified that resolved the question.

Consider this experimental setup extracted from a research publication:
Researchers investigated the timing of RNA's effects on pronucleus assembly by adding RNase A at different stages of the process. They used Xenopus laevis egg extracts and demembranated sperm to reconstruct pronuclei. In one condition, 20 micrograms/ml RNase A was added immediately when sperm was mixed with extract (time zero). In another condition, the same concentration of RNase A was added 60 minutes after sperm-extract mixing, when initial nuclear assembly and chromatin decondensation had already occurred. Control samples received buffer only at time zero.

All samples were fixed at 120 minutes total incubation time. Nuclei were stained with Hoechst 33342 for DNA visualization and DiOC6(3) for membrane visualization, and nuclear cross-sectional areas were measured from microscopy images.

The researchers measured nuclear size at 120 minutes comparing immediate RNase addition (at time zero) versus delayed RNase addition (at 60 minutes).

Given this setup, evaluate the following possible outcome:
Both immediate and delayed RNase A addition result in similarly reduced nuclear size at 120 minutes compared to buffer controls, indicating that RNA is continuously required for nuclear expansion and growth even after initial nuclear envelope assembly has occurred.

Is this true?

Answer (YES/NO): NO